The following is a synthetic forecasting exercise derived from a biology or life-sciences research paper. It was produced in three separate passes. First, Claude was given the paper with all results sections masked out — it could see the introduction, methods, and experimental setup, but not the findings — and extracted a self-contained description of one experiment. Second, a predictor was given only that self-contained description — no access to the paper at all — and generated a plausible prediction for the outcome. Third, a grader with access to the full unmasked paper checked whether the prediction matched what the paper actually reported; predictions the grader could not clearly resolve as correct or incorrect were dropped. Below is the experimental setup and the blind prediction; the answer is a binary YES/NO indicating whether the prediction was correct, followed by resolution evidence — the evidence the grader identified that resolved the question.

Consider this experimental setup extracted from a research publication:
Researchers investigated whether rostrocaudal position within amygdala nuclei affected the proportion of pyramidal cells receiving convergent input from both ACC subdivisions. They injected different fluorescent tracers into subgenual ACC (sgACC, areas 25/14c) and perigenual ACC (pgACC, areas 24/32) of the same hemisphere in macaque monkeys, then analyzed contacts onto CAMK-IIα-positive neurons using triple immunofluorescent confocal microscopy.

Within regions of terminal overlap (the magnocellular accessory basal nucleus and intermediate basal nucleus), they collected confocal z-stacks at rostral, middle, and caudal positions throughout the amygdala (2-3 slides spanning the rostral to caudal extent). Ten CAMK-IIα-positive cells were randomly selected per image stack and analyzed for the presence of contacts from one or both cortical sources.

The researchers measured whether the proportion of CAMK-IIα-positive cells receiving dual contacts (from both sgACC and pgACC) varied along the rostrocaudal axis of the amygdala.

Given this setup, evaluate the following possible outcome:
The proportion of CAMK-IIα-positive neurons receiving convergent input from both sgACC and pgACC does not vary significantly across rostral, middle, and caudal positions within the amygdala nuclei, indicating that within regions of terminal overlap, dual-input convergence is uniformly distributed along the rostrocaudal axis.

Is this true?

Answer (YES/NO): YES